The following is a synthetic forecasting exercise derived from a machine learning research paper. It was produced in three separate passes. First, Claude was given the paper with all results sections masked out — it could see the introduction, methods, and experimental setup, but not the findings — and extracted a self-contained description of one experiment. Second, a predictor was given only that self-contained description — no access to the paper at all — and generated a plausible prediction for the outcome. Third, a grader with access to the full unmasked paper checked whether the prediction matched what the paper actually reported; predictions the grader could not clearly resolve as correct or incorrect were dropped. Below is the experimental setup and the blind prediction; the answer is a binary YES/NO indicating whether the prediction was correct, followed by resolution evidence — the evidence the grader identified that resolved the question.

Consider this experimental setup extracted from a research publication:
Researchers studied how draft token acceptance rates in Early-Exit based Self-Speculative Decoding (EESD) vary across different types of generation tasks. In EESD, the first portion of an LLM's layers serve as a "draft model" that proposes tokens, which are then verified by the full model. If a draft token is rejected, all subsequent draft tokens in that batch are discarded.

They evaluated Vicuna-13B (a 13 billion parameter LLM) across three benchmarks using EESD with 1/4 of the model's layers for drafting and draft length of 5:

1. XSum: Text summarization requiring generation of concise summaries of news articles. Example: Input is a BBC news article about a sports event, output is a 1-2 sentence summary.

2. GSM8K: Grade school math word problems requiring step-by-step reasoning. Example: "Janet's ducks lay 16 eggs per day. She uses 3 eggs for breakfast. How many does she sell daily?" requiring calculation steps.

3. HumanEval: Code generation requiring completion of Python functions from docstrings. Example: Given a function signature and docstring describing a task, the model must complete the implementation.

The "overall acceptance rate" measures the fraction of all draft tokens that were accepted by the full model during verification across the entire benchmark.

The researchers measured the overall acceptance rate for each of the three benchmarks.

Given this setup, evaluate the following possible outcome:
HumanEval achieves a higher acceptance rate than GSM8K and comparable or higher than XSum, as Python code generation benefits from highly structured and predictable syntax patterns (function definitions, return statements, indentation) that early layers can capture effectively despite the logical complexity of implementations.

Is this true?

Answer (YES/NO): YES